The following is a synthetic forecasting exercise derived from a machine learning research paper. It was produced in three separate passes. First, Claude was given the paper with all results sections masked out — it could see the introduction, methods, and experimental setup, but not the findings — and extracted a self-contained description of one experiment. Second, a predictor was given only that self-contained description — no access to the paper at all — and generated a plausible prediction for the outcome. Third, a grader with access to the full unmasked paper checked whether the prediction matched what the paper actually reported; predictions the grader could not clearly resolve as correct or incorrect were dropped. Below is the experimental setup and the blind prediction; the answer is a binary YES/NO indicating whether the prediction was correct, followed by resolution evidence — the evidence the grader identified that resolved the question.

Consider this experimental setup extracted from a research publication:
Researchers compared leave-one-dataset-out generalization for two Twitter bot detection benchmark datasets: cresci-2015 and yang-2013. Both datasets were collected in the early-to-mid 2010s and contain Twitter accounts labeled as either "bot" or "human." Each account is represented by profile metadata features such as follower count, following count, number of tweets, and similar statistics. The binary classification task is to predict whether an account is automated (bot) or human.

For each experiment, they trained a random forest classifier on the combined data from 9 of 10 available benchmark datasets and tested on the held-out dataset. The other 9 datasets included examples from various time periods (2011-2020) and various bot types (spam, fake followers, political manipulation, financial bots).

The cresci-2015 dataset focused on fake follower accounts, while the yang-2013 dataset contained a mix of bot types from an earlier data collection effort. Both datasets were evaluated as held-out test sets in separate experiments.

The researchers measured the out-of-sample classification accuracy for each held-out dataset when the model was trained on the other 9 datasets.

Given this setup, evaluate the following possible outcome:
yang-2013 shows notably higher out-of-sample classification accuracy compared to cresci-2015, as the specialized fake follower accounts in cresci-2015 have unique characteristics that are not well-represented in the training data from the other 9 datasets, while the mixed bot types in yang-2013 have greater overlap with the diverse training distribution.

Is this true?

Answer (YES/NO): NO